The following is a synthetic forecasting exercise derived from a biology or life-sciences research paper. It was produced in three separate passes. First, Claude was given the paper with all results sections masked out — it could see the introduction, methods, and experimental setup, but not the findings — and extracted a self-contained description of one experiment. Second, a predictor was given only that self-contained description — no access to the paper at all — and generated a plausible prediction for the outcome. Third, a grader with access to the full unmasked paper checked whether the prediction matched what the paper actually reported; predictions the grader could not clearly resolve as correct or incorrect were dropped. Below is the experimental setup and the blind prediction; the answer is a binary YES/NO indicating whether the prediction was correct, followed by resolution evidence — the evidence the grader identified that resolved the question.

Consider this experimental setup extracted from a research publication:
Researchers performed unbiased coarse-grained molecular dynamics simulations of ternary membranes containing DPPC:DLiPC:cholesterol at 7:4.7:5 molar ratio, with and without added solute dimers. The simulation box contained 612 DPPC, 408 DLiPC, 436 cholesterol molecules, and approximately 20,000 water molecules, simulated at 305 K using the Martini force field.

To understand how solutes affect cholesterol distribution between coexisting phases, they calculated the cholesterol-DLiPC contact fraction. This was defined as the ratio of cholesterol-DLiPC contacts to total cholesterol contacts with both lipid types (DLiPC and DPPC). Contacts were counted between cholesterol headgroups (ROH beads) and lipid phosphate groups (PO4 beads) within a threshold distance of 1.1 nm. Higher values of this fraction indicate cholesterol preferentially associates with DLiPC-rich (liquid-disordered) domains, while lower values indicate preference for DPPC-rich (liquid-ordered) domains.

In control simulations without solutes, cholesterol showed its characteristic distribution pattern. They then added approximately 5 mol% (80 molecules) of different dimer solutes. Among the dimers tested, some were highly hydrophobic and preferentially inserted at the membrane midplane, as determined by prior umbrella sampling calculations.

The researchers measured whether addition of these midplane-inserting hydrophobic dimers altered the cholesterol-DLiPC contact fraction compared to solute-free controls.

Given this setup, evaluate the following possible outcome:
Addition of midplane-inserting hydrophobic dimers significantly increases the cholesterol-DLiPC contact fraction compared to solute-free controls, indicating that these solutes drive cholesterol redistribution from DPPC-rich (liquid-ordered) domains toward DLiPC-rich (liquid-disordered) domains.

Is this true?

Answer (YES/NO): NO